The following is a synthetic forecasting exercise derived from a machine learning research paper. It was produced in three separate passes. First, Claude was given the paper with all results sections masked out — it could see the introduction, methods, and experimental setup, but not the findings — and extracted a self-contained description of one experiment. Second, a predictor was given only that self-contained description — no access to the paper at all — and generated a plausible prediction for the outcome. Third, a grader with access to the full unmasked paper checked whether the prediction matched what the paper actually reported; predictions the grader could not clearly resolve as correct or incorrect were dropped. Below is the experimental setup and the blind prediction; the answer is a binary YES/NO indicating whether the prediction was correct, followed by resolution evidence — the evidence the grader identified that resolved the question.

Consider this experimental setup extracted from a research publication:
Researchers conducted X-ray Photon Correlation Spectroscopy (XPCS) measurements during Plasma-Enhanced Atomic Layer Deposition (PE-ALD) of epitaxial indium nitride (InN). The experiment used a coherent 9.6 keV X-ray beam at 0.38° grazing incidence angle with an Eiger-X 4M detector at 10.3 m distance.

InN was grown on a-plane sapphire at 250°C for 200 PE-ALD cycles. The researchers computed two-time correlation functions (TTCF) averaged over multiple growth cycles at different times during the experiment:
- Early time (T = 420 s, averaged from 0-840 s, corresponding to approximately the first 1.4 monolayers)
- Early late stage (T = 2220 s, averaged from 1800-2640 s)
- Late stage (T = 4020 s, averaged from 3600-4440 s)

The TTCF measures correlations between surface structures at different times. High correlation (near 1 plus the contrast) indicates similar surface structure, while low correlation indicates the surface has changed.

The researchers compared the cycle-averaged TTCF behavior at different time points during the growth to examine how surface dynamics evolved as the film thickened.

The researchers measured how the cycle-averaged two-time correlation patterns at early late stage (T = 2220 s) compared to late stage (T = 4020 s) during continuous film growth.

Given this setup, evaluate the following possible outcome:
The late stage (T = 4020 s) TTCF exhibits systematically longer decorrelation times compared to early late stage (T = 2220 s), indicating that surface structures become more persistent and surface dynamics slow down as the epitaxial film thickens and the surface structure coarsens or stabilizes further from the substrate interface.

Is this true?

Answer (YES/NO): YES